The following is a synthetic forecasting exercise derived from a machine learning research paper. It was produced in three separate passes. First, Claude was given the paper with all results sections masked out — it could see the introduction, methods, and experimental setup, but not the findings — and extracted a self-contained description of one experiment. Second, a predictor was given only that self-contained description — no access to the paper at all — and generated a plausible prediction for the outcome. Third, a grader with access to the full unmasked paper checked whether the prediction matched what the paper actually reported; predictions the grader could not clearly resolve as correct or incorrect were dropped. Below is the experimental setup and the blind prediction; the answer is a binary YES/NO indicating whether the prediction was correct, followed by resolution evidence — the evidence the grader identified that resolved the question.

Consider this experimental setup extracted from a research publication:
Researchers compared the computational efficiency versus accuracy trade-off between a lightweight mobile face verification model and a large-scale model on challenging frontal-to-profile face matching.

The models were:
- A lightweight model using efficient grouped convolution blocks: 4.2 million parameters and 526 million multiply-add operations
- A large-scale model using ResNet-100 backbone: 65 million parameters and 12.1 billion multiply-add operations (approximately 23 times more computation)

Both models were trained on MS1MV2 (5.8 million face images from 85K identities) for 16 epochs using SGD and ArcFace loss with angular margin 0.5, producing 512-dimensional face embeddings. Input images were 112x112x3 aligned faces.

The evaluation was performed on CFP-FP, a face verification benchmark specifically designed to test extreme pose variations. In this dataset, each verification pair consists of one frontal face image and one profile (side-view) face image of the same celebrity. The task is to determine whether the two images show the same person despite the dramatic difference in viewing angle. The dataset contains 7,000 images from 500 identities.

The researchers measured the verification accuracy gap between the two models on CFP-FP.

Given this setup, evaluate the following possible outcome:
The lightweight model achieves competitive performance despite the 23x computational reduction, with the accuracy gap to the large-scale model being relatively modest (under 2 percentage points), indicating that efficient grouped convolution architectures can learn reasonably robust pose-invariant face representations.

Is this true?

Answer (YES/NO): YES